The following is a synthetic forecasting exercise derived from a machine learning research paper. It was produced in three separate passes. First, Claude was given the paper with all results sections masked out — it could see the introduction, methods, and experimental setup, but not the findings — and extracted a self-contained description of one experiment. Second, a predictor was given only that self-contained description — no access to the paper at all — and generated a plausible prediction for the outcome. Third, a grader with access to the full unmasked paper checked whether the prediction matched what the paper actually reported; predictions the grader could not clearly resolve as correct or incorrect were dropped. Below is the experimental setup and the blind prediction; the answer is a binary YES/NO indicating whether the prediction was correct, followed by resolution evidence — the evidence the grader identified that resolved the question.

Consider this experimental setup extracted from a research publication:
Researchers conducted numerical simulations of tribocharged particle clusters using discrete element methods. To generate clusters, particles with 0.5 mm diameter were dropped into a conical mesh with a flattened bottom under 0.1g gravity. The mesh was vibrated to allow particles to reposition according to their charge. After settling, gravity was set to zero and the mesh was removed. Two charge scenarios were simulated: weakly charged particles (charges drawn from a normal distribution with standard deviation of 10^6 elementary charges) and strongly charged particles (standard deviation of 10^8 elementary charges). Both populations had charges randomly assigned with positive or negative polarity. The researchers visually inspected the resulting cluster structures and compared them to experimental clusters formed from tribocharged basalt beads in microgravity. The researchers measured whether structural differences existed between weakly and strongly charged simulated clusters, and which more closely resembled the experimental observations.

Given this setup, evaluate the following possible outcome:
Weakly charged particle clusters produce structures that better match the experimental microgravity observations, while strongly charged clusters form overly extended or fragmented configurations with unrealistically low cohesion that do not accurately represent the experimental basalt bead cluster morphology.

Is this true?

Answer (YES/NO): NO